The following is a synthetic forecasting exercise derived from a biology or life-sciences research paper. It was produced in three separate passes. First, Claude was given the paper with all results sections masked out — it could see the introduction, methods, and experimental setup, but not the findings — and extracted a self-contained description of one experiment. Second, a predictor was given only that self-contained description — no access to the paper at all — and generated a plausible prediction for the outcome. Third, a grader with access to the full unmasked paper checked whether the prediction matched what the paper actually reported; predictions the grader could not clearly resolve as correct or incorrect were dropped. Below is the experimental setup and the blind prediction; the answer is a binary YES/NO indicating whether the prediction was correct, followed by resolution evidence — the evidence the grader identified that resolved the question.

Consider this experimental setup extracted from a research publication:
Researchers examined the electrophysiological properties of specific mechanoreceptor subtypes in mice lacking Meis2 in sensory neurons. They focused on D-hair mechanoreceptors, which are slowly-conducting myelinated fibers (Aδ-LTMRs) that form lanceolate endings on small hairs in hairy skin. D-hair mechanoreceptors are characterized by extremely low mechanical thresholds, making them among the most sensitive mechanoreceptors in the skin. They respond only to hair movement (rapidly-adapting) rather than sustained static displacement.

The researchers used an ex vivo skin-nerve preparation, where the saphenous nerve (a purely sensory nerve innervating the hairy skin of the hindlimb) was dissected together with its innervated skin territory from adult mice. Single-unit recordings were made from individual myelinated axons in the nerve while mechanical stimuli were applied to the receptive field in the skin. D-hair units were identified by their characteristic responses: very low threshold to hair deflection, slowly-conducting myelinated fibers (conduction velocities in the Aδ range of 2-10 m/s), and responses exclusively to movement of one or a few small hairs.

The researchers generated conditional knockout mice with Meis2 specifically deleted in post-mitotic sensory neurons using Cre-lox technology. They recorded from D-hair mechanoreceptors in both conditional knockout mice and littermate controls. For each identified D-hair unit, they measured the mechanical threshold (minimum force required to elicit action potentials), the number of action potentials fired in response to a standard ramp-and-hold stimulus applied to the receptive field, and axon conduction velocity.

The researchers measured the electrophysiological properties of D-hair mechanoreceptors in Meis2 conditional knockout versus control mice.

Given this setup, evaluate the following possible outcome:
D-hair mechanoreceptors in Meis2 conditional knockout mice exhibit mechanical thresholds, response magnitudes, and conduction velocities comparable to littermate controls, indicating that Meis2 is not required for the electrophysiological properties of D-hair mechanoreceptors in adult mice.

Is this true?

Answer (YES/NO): YES